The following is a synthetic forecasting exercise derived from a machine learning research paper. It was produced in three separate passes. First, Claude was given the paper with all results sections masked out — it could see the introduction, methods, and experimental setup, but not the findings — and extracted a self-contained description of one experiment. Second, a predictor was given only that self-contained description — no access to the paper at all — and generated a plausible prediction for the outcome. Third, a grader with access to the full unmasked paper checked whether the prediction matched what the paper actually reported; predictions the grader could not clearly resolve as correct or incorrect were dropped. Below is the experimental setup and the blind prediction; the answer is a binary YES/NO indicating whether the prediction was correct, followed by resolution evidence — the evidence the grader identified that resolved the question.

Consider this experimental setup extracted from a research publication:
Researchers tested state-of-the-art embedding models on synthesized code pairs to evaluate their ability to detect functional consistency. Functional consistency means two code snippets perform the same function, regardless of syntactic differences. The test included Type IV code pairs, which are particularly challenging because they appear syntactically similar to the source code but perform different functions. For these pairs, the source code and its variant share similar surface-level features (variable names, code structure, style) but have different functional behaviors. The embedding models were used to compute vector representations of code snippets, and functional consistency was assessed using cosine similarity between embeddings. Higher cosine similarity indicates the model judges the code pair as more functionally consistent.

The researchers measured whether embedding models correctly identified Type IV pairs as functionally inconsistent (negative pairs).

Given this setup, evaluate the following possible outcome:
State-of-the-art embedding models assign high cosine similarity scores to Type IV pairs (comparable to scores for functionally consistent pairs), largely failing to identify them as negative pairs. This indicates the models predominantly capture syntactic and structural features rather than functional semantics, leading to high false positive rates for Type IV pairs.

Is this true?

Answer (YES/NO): YES